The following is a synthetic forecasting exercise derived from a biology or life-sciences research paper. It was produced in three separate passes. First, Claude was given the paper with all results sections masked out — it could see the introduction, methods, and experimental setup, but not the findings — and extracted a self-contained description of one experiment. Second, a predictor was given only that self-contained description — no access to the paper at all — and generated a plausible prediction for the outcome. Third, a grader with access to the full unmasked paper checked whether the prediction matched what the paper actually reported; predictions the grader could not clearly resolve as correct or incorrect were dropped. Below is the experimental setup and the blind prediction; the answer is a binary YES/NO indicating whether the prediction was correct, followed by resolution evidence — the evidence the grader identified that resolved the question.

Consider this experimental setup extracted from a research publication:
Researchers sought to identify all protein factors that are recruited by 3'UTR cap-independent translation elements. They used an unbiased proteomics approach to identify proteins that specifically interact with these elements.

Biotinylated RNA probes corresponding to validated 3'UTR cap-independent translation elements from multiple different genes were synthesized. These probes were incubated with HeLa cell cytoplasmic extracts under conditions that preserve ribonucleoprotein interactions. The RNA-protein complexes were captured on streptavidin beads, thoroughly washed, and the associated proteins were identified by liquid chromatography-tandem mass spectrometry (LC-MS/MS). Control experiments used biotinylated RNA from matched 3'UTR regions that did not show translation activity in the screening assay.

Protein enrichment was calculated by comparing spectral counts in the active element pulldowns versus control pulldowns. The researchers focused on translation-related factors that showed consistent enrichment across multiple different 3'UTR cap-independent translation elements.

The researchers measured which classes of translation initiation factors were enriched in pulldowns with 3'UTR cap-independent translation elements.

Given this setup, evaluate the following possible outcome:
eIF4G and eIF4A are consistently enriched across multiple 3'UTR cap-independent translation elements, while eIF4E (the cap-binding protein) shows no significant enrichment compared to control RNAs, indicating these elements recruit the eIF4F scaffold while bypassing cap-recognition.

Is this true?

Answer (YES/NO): NO